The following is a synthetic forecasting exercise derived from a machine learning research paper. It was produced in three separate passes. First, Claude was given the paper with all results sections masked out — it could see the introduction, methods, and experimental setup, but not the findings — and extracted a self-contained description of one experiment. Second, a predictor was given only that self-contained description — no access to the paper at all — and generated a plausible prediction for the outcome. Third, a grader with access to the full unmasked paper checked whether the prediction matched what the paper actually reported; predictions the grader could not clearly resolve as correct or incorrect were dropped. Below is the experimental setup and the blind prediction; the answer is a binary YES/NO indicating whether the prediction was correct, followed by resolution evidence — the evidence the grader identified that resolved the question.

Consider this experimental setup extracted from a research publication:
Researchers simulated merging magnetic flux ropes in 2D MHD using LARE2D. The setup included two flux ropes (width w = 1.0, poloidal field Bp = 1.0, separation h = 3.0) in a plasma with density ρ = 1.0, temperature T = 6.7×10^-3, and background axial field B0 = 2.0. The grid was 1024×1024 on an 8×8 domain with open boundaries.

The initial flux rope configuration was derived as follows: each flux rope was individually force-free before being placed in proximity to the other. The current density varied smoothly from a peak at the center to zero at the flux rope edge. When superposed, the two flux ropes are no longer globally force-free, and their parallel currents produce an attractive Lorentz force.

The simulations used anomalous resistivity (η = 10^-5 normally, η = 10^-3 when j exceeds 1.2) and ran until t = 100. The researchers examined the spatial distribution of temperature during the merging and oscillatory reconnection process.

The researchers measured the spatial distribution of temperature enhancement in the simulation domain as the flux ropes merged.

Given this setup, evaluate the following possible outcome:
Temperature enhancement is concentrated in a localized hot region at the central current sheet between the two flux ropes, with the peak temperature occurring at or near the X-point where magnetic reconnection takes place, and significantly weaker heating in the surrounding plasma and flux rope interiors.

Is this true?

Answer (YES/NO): NO